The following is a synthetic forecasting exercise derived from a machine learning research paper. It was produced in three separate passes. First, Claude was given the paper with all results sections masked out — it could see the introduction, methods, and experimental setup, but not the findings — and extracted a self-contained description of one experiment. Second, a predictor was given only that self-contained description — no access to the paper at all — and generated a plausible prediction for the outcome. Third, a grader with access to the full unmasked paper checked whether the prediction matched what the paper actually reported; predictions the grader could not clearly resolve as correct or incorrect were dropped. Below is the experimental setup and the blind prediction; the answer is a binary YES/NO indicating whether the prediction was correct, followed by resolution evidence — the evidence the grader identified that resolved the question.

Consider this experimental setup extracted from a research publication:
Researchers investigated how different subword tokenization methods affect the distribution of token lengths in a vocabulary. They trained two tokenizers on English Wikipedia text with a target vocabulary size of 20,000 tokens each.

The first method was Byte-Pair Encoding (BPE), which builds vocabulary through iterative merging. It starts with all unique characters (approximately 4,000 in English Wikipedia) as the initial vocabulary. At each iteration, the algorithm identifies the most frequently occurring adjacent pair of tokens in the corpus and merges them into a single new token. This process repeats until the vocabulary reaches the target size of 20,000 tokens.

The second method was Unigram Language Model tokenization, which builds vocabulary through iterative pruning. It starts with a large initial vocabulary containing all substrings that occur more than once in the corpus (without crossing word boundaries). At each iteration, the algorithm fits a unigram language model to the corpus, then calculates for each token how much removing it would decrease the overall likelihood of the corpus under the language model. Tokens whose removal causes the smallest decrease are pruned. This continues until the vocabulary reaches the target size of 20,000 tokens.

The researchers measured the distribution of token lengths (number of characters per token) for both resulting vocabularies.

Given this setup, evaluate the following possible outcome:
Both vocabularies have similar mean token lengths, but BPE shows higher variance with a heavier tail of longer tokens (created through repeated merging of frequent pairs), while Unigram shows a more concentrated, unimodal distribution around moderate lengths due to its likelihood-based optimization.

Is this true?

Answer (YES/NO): NO